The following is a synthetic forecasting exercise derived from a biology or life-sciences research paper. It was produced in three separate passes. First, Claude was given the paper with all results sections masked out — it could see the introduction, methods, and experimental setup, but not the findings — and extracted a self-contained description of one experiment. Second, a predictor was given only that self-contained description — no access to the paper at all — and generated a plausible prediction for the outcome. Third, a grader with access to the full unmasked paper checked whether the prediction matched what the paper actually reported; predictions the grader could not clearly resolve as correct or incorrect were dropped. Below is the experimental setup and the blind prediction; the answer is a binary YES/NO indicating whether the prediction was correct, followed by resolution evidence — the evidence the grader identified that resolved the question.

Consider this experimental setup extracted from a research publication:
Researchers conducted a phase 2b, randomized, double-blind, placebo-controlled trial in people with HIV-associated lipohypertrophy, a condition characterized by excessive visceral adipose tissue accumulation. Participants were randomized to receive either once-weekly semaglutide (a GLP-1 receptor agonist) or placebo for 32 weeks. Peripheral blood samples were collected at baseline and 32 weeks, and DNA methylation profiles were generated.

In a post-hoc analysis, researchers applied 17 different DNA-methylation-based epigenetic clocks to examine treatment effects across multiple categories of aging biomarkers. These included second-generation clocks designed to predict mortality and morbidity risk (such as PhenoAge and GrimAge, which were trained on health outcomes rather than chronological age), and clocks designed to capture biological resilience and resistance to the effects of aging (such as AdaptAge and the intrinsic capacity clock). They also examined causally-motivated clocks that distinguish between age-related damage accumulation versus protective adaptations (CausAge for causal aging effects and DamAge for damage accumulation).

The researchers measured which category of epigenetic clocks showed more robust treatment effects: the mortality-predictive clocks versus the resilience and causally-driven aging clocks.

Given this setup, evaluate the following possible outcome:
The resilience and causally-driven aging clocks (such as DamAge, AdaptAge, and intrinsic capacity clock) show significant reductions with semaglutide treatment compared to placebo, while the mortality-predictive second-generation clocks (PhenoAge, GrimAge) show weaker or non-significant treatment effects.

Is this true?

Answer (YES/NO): NO